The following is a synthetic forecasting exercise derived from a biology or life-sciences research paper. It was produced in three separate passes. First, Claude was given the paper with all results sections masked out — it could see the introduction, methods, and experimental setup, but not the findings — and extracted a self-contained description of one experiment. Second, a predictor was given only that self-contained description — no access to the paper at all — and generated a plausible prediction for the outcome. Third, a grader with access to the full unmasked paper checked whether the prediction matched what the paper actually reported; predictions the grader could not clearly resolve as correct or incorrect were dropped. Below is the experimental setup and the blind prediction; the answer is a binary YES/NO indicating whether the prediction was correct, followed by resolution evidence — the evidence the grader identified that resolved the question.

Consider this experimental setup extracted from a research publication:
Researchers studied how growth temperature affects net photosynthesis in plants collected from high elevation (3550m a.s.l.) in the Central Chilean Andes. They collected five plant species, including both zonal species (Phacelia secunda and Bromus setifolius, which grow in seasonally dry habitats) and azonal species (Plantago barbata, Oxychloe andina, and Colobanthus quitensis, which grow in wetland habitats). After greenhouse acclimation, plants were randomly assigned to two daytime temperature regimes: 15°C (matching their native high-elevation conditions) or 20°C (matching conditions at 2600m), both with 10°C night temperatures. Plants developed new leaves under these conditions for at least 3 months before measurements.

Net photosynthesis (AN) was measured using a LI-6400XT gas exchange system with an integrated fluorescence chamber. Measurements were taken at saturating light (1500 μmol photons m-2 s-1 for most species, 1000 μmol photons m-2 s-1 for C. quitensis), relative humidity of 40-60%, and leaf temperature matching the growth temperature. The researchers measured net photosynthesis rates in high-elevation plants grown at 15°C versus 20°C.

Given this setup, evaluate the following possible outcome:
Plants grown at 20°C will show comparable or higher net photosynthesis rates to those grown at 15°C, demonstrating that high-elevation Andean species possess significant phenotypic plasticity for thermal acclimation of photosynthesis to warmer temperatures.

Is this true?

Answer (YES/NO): NO